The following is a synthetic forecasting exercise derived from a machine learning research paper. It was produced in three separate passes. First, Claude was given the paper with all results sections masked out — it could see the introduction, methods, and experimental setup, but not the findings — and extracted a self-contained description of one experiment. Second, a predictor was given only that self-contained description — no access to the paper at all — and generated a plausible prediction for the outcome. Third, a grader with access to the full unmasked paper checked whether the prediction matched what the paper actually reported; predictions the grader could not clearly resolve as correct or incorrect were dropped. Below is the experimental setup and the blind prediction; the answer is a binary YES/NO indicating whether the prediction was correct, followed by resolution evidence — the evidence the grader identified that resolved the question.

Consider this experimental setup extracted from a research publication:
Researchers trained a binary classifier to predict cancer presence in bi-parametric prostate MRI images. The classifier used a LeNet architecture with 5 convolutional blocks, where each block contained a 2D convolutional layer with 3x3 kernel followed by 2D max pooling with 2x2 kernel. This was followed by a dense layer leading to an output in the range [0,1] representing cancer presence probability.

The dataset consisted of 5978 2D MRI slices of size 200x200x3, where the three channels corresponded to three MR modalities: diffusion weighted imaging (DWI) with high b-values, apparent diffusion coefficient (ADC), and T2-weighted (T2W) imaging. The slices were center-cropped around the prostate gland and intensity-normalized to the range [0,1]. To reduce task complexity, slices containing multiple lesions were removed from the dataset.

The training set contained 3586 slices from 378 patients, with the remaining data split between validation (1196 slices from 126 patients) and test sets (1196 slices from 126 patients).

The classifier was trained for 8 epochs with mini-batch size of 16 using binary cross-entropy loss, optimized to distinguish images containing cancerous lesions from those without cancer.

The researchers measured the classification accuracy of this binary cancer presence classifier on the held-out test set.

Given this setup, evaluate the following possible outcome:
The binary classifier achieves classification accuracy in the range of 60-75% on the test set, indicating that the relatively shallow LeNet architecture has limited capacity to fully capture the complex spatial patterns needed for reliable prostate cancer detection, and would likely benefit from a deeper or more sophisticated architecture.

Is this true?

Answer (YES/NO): NO